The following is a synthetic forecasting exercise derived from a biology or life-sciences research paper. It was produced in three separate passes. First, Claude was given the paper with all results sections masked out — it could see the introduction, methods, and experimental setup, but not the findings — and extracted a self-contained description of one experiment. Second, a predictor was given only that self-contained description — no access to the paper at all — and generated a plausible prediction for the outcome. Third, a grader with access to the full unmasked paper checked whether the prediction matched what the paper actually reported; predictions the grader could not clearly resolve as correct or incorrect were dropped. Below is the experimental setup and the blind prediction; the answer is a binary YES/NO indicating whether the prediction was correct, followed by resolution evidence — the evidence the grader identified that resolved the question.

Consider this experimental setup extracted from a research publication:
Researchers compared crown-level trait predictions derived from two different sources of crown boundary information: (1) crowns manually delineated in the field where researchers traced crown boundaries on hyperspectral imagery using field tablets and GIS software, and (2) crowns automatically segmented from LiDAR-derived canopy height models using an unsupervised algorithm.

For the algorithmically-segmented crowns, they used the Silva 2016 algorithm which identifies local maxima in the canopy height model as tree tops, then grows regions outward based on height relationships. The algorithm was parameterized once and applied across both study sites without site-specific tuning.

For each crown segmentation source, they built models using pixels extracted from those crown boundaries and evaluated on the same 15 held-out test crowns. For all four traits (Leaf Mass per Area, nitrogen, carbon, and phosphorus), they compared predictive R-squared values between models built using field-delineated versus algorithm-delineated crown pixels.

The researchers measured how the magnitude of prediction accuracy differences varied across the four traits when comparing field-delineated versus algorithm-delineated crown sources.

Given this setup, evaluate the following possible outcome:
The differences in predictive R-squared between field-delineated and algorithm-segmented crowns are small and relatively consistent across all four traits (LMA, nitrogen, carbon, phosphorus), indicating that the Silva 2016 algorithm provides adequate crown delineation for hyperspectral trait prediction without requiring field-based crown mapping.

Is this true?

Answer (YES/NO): NO